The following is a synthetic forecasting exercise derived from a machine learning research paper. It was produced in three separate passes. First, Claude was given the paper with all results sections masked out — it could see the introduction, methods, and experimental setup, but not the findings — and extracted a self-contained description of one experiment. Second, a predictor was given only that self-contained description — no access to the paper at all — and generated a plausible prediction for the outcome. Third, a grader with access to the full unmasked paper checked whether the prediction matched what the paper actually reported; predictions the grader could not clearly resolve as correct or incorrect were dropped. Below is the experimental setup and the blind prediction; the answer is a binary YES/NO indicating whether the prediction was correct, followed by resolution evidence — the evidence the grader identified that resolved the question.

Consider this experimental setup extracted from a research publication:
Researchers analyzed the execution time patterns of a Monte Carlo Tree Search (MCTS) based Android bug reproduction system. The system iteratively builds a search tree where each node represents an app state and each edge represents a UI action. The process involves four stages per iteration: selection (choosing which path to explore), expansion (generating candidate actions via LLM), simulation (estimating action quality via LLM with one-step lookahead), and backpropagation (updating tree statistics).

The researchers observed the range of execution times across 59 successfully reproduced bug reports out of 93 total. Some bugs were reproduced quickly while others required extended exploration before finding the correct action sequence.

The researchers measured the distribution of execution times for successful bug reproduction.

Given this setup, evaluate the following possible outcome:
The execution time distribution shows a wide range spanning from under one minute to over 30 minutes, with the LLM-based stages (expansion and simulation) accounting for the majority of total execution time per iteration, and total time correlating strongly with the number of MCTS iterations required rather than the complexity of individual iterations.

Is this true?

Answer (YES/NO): NO